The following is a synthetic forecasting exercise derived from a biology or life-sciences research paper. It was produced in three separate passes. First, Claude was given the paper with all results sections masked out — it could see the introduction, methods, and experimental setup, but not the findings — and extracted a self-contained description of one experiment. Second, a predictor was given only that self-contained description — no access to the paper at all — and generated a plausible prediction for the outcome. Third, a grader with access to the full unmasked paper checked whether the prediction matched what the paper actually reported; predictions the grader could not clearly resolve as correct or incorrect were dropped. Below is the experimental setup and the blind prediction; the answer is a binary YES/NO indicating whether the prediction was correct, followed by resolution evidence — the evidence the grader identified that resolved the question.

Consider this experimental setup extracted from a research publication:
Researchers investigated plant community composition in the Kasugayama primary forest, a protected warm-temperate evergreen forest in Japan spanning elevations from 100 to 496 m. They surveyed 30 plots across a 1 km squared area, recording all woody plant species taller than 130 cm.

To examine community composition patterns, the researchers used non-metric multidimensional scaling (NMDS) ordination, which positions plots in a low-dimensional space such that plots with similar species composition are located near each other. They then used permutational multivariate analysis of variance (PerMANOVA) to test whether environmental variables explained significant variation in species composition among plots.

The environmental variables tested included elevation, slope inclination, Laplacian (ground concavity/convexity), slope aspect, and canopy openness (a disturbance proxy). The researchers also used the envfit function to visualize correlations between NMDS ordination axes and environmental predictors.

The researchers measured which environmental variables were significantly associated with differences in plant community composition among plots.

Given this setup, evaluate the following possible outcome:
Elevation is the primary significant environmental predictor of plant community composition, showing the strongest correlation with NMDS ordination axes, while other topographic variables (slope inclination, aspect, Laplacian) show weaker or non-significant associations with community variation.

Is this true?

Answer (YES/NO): YES